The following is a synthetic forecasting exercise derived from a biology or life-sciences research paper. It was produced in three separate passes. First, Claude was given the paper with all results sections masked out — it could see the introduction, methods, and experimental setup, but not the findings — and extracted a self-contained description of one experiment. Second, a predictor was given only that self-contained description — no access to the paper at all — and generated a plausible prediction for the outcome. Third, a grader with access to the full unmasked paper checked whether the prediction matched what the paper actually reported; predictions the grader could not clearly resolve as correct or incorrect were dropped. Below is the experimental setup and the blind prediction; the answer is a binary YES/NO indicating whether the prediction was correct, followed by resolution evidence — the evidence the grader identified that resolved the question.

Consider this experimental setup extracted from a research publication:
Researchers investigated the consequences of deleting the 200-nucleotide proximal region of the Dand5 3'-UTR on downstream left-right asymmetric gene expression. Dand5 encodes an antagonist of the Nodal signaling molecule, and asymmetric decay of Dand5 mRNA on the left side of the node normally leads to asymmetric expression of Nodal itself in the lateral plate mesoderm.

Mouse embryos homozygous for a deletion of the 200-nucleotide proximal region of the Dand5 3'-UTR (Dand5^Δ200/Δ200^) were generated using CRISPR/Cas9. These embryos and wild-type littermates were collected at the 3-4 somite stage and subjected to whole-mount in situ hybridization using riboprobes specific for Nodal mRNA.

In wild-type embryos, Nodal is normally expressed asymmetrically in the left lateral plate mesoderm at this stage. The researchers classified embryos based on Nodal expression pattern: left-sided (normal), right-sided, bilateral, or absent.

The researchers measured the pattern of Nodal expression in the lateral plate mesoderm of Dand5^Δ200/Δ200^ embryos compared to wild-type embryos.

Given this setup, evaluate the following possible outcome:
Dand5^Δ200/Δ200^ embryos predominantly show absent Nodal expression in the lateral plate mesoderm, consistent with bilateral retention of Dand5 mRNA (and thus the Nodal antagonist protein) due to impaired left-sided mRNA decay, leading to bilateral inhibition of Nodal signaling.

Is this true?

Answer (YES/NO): YES